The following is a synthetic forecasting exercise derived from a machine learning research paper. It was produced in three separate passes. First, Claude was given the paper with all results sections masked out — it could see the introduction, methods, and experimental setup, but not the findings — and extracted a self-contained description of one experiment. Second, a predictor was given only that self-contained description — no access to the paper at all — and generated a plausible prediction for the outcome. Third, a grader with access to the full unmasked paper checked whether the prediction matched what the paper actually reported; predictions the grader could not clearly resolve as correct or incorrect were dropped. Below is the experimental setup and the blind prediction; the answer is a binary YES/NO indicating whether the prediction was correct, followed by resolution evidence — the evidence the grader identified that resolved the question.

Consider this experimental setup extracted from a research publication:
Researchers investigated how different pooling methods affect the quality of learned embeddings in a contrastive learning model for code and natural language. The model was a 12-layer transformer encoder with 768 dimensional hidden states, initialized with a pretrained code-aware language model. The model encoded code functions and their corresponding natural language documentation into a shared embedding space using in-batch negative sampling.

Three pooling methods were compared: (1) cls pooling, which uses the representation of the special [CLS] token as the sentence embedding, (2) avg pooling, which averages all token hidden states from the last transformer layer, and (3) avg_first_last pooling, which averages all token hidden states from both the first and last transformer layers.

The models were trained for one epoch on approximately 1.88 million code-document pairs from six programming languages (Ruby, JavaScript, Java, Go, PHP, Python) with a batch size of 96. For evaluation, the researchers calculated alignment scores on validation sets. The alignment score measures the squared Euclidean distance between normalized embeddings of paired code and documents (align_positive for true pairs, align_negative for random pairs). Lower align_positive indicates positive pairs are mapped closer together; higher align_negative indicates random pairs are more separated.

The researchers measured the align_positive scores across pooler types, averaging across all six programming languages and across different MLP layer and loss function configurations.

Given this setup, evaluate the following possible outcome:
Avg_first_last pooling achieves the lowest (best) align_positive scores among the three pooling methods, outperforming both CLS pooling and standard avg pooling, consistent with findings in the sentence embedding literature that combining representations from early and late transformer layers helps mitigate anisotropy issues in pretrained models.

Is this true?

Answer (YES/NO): NO